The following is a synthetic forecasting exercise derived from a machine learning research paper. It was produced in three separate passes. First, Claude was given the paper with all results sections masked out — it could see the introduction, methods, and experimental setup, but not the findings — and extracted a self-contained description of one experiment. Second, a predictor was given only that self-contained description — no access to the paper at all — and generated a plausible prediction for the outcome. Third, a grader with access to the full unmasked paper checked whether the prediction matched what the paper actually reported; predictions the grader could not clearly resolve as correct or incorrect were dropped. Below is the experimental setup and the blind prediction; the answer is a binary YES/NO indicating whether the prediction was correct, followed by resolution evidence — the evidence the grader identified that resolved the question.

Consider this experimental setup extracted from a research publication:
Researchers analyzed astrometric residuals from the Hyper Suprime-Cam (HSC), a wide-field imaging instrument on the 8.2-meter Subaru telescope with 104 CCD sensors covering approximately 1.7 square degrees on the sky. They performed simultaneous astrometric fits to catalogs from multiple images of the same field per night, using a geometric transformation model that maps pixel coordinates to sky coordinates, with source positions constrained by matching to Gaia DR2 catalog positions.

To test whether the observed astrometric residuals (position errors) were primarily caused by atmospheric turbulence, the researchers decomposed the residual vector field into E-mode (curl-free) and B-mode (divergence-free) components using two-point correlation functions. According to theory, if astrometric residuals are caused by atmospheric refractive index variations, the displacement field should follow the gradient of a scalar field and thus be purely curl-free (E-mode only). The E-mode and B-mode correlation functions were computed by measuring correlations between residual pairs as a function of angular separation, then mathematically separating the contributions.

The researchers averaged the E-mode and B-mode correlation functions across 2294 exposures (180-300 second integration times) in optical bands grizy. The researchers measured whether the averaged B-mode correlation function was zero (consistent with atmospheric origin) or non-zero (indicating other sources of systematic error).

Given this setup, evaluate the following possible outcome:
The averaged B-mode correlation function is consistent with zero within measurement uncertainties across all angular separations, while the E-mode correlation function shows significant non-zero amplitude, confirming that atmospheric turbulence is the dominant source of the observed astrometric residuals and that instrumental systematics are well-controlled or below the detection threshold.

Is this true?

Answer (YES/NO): YES